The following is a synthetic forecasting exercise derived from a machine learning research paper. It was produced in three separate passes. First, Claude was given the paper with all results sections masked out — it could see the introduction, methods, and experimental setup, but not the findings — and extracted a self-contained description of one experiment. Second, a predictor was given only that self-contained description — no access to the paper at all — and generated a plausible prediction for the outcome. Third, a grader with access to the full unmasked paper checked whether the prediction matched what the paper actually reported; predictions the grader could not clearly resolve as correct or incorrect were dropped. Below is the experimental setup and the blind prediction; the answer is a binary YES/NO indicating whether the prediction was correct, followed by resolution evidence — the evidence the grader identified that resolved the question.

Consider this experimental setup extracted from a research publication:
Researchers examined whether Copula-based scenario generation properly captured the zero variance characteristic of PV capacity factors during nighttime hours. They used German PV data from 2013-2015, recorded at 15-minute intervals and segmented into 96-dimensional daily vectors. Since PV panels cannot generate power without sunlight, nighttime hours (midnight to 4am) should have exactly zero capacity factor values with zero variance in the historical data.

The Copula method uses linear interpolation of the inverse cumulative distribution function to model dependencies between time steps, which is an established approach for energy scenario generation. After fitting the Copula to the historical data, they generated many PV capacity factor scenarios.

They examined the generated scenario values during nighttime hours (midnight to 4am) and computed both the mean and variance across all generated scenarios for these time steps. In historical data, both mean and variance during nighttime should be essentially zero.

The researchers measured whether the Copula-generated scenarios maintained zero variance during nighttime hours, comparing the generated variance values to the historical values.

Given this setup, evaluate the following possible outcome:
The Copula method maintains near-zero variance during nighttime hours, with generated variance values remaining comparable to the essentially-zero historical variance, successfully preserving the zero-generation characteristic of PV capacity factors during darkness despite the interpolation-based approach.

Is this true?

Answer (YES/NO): NO